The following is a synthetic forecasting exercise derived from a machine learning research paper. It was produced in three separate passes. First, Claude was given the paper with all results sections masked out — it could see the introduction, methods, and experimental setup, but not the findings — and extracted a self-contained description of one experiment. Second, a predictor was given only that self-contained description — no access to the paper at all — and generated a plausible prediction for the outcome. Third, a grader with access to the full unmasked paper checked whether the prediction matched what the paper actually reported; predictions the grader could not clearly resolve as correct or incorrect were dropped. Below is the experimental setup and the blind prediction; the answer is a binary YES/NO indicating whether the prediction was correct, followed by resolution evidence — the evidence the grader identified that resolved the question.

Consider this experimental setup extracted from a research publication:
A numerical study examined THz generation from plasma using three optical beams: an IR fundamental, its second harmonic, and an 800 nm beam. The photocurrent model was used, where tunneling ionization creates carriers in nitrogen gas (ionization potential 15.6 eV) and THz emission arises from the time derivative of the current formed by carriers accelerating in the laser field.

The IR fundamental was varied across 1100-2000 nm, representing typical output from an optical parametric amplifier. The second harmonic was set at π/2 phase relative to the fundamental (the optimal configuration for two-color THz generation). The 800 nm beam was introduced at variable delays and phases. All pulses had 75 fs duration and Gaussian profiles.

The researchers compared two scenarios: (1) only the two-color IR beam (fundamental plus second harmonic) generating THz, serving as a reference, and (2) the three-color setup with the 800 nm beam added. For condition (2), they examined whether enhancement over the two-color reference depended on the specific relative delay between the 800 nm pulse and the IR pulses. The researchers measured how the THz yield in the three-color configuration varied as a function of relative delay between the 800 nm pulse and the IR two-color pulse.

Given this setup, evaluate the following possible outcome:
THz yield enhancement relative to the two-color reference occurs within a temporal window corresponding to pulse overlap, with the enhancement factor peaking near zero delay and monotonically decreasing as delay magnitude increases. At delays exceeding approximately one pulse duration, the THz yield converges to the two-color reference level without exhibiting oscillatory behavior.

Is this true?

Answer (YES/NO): NO